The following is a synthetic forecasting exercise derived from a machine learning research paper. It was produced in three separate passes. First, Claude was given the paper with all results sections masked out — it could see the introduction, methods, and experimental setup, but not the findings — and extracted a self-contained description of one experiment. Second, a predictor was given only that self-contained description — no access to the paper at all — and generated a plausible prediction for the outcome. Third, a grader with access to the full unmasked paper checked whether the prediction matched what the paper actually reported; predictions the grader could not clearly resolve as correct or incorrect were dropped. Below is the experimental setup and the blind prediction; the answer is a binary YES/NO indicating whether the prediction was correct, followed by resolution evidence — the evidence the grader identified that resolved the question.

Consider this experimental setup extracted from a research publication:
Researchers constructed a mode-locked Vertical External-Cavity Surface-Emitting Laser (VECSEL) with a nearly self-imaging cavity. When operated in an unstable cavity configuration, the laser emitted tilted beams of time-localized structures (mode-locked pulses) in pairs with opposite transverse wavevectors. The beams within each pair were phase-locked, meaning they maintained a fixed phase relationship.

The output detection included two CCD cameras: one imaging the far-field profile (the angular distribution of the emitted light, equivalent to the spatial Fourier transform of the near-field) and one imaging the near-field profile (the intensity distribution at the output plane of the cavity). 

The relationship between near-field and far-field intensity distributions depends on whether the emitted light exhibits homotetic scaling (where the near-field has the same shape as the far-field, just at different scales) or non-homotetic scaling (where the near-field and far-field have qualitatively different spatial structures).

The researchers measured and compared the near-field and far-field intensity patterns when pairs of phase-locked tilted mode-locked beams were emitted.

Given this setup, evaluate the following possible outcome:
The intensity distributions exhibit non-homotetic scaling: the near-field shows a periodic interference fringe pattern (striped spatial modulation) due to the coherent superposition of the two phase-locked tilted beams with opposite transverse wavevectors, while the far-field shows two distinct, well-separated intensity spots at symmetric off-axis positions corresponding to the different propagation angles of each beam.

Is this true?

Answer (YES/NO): YES